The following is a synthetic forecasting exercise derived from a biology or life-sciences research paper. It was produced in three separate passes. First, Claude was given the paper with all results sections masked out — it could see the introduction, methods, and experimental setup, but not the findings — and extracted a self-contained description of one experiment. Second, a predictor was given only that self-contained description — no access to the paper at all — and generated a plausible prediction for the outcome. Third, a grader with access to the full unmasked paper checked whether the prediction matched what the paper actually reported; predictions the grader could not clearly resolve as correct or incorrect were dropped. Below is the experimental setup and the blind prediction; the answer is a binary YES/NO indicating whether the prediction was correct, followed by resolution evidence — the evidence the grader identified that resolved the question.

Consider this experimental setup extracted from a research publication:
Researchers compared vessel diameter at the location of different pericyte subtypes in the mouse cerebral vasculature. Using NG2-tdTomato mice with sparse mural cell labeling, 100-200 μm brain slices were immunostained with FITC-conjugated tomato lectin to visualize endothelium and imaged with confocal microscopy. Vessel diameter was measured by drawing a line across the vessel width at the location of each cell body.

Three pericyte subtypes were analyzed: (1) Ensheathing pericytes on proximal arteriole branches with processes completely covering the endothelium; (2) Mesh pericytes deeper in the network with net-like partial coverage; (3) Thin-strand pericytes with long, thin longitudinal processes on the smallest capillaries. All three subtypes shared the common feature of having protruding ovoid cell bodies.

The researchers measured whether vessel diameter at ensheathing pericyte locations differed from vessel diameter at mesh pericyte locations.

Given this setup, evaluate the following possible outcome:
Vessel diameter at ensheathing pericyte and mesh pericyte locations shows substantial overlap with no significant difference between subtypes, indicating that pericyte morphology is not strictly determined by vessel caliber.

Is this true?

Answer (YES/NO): YES